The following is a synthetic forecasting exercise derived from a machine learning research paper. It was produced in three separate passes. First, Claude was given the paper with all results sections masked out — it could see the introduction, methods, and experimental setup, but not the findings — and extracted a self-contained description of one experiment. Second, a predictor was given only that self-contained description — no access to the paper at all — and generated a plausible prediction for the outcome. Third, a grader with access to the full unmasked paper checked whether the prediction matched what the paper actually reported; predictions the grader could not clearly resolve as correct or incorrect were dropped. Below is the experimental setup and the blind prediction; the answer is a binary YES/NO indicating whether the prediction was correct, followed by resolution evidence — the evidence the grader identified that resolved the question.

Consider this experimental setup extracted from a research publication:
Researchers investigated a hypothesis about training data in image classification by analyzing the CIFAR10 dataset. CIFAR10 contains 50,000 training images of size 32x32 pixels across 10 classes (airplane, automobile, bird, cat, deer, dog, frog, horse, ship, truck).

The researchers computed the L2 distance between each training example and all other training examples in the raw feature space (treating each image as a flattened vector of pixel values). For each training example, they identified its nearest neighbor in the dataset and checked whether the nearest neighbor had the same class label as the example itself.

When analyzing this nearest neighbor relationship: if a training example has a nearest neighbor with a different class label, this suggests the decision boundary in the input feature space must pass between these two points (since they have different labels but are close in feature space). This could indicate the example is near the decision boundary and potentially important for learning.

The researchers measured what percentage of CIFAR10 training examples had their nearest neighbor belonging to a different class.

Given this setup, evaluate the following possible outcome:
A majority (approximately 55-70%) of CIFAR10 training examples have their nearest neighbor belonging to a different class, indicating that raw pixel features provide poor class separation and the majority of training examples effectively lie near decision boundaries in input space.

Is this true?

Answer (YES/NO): YES